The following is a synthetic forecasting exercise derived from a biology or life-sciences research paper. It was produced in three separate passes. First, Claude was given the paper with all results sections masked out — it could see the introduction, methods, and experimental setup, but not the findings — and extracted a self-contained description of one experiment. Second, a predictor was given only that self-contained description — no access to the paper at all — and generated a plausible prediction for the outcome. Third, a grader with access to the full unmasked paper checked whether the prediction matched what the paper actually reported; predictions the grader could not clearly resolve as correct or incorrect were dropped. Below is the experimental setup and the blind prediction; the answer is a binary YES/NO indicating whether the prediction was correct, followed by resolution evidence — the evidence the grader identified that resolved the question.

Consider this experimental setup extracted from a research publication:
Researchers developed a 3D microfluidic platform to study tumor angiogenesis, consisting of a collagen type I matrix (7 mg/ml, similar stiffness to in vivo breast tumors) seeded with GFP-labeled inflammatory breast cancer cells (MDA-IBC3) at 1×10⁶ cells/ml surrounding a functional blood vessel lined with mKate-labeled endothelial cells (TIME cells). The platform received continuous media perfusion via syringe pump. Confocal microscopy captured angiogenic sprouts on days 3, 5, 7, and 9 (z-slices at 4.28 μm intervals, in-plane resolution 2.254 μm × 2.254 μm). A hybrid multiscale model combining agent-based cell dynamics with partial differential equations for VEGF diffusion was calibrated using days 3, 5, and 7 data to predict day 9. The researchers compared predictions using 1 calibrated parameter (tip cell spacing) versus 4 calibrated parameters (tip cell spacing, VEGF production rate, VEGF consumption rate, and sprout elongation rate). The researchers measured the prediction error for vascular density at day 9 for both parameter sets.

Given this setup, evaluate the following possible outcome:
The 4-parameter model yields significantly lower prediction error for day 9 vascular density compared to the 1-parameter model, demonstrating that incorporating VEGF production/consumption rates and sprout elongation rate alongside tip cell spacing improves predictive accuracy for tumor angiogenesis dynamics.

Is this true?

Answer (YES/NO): NO